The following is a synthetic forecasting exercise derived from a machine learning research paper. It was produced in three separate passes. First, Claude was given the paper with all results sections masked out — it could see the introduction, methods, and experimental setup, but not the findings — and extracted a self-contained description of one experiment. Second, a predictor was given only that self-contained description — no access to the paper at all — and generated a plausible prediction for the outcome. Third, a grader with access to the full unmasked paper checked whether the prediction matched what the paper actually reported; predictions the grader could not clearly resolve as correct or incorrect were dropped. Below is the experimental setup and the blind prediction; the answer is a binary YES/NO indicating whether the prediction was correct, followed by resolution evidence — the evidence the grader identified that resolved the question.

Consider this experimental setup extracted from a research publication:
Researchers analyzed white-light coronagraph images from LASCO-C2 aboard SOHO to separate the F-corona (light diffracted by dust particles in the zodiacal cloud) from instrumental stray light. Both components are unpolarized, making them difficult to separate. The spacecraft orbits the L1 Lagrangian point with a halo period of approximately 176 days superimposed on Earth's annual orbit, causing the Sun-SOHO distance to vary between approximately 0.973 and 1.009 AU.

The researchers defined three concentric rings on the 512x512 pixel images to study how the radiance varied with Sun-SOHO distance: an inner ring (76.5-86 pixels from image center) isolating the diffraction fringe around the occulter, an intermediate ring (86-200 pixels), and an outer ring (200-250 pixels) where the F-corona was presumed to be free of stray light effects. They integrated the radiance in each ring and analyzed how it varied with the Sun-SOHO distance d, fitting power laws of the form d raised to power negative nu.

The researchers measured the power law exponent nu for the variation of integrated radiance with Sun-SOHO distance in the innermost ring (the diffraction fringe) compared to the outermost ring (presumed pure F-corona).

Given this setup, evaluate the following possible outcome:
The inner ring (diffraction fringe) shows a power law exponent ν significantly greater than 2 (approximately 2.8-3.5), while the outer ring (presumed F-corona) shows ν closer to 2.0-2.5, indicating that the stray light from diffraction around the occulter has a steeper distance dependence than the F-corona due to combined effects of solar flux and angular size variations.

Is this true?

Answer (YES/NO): NO